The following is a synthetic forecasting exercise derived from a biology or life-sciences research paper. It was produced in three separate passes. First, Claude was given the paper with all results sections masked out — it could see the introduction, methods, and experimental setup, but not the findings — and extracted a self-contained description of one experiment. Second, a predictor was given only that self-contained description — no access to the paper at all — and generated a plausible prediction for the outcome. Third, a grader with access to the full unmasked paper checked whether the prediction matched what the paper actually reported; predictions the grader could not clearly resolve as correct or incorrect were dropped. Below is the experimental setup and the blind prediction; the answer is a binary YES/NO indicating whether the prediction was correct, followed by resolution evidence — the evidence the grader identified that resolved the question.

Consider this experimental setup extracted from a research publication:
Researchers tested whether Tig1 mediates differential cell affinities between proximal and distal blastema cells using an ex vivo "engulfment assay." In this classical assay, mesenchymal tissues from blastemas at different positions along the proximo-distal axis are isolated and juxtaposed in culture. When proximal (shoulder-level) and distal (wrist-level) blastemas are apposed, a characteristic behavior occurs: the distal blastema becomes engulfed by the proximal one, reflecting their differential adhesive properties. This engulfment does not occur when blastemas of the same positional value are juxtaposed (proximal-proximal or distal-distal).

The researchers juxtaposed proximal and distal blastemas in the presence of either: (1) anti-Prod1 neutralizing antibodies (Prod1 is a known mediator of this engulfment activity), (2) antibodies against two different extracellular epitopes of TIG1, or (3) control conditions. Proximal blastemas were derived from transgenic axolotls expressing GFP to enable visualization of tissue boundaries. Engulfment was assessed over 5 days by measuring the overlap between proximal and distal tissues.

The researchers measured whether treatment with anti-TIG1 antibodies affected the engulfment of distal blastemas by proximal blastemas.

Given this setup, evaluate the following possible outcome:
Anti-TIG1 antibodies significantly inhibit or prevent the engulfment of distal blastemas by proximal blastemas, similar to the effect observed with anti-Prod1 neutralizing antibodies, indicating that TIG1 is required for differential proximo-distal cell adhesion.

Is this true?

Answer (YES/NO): YES